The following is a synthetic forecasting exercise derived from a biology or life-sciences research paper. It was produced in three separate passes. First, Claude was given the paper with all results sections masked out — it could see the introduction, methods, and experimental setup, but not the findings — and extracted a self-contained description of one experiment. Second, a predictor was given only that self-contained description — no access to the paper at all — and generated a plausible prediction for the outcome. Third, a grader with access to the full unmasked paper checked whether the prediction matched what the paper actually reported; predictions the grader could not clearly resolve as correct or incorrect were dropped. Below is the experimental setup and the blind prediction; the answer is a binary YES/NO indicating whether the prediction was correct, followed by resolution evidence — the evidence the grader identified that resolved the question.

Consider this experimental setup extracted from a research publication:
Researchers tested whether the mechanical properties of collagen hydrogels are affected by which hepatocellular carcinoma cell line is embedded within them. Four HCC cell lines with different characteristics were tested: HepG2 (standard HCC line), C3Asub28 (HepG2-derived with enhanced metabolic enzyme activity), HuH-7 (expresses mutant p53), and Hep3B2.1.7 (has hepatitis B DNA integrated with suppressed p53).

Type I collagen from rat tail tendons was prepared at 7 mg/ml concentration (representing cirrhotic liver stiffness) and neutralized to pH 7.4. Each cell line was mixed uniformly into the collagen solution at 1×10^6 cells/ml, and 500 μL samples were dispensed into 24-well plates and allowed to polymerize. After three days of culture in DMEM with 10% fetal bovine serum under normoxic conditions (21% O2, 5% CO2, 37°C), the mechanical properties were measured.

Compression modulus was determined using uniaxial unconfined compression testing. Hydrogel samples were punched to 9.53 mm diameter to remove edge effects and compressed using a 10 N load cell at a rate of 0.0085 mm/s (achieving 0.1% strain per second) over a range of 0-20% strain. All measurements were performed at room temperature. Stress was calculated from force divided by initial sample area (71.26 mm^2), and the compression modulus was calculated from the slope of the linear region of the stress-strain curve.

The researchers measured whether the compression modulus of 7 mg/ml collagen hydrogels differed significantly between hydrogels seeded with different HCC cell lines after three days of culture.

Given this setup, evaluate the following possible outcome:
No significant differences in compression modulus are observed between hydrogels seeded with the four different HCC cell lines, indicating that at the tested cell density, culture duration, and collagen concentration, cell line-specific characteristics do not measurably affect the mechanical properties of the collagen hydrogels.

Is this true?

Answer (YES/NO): YES